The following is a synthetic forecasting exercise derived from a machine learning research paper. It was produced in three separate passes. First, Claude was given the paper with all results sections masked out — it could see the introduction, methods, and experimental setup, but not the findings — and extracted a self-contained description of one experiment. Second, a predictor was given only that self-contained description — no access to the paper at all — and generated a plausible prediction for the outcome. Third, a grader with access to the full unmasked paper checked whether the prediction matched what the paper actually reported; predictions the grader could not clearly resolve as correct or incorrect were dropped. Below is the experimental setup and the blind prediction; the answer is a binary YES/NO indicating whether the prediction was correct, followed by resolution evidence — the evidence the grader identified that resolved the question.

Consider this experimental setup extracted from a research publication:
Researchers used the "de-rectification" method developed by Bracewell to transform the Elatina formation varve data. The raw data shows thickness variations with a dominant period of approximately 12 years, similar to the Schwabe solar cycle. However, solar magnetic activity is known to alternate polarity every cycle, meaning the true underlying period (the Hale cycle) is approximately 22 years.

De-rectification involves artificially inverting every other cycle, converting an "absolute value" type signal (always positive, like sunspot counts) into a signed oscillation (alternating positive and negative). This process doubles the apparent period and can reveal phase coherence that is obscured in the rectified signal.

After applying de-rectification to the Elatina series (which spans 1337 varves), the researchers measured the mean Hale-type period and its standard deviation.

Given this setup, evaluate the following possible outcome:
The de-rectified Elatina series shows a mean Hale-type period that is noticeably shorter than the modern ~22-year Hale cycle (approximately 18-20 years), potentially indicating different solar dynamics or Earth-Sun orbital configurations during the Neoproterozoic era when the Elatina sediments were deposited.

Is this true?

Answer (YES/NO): NO